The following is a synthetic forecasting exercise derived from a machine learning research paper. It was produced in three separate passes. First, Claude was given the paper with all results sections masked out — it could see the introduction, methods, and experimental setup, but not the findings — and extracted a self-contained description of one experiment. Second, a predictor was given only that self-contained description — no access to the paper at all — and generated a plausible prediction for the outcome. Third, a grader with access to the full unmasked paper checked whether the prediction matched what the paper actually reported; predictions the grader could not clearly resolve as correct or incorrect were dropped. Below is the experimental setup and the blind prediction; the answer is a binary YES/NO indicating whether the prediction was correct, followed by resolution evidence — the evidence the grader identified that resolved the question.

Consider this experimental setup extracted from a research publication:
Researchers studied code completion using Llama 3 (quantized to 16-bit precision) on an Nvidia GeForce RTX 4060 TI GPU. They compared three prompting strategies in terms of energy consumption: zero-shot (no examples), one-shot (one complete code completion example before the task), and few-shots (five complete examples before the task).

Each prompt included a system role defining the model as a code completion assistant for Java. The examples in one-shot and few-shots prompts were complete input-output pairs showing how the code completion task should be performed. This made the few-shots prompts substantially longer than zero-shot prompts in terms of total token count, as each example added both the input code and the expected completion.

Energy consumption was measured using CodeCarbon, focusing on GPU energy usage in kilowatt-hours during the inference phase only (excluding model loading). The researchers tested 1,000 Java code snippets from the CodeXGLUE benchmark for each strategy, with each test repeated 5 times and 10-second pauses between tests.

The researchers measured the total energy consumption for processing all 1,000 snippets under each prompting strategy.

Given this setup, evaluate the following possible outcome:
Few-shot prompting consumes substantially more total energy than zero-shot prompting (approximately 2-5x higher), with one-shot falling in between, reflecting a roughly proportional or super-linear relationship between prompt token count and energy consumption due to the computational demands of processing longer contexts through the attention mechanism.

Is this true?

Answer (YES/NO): YES